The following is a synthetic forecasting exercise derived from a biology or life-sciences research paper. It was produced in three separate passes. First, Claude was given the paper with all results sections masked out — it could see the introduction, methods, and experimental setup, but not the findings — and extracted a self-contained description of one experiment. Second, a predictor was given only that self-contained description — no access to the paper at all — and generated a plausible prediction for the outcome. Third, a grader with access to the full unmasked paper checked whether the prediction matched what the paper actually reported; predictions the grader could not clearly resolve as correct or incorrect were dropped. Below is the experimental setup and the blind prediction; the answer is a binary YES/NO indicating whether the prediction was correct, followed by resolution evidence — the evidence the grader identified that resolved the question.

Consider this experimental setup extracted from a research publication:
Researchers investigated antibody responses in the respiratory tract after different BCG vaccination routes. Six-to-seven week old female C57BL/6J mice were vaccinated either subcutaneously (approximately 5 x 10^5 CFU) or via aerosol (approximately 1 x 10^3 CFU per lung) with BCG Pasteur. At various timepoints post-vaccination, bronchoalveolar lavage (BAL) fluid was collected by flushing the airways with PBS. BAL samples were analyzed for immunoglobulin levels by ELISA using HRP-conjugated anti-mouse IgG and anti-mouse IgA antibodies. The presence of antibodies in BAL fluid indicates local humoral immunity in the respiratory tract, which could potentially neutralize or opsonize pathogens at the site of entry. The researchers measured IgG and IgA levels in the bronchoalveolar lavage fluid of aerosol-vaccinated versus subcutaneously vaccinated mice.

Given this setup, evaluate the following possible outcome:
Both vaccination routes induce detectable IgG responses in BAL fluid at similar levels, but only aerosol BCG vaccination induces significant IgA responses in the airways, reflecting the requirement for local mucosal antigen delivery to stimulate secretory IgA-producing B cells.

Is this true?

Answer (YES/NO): NO